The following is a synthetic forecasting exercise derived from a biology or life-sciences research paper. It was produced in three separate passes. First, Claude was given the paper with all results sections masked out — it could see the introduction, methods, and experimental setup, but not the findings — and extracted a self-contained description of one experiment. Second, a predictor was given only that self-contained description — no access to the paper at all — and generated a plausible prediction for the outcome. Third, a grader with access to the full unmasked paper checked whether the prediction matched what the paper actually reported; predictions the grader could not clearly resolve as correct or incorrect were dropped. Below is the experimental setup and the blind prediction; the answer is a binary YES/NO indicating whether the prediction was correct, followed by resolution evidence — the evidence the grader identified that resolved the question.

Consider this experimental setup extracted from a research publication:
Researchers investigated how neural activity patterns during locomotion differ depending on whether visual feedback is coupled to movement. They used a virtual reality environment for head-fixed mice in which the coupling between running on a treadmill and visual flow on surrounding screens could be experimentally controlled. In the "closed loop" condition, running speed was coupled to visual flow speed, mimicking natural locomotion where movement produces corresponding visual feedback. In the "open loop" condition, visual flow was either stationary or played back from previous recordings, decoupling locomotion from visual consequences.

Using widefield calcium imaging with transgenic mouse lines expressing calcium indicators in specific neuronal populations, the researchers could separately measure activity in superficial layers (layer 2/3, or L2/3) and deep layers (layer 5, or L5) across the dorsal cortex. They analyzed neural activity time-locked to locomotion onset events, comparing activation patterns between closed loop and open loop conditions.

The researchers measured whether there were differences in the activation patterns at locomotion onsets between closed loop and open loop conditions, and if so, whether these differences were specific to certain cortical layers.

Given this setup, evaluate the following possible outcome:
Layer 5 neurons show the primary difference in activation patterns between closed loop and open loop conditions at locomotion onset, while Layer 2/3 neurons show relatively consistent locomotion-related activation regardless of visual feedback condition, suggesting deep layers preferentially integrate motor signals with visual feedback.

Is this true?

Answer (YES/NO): YES